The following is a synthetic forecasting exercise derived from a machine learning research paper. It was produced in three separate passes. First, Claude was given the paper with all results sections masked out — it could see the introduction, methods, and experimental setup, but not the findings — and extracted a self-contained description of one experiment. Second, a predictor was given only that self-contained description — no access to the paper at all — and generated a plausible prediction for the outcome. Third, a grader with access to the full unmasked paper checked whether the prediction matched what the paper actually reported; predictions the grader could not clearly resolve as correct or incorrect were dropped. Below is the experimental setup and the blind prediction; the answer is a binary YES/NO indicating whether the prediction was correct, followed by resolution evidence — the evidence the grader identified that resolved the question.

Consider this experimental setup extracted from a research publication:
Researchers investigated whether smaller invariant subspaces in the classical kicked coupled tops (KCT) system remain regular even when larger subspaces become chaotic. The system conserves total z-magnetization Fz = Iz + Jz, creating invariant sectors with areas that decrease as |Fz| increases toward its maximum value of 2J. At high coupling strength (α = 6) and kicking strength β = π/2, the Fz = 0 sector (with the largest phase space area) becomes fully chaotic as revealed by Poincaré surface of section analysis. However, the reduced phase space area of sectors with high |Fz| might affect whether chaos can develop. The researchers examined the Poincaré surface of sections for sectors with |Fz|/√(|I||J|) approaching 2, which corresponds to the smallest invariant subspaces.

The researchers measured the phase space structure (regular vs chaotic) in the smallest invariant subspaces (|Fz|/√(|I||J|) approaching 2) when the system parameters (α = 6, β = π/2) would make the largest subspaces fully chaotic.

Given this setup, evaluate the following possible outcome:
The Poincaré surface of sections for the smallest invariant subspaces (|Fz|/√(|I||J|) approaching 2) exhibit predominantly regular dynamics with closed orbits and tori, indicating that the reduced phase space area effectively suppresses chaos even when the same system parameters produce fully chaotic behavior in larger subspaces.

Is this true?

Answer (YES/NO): YES